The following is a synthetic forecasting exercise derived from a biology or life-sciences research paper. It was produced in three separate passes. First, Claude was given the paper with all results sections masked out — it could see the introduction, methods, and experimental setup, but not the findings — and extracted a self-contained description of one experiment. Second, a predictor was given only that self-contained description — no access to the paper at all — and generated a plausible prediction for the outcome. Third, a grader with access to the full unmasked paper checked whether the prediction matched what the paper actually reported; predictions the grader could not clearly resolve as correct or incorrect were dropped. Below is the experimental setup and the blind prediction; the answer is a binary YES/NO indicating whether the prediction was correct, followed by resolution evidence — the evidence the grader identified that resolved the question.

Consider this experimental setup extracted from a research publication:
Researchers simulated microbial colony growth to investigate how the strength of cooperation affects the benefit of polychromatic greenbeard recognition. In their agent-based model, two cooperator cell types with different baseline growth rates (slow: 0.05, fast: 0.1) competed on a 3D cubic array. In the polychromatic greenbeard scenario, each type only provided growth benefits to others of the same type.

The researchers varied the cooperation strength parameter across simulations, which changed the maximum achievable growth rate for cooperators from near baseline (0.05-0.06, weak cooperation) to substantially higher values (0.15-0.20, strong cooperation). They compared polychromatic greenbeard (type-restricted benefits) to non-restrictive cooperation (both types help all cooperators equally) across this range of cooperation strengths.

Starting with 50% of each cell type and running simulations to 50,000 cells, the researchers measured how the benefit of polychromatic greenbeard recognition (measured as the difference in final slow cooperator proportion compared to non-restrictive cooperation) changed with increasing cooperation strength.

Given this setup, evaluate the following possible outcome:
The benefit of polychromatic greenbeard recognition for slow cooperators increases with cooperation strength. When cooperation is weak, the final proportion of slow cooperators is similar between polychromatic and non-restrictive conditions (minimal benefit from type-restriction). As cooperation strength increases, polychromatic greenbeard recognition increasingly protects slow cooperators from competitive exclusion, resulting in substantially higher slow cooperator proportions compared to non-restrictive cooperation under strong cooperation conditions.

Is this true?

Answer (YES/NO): YES